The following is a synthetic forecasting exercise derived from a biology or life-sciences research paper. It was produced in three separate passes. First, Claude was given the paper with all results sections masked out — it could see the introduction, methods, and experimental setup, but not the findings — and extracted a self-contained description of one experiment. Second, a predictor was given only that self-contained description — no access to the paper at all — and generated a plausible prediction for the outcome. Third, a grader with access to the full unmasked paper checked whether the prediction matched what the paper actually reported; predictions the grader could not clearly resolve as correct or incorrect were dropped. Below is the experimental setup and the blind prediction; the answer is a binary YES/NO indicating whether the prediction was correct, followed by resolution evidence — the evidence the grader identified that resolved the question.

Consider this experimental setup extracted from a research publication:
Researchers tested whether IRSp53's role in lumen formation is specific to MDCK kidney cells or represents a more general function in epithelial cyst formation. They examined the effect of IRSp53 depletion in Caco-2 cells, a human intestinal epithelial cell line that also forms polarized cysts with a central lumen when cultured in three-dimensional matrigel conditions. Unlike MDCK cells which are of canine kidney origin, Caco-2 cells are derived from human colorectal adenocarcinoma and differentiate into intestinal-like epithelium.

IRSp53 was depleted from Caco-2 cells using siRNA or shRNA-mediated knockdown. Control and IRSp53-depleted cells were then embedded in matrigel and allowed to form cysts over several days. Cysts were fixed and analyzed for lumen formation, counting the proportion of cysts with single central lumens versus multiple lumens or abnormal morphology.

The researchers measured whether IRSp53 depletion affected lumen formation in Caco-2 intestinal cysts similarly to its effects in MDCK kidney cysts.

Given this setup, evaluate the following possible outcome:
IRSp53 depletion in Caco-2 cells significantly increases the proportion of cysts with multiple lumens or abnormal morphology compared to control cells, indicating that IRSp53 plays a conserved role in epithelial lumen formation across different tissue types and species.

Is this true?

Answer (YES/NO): YES